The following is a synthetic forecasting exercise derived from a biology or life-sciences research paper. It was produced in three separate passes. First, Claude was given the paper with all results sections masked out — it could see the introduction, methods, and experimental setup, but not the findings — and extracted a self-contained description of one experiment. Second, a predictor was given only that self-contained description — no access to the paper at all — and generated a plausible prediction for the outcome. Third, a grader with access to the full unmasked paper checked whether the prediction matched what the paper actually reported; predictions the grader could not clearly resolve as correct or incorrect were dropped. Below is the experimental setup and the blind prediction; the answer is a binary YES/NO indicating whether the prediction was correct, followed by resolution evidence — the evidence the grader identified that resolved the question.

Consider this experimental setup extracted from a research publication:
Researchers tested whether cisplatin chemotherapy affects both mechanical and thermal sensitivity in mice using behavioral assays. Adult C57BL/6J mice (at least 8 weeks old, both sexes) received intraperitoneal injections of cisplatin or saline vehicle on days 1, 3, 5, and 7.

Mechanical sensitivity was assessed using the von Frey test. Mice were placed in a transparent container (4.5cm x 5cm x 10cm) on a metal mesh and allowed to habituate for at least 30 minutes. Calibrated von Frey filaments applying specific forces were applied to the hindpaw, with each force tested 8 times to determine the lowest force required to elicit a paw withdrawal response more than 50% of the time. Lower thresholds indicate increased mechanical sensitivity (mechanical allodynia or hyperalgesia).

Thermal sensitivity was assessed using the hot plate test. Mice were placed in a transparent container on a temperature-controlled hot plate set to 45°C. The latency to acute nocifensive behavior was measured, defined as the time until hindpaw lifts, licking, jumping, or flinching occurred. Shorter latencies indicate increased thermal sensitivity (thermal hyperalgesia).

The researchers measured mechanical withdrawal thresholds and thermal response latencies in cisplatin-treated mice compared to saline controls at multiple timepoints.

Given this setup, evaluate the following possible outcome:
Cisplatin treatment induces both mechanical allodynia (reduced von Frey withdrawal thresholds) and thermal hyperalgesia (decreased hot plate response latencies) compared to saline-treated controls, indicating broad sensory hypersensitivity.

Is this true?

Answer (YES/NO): YES